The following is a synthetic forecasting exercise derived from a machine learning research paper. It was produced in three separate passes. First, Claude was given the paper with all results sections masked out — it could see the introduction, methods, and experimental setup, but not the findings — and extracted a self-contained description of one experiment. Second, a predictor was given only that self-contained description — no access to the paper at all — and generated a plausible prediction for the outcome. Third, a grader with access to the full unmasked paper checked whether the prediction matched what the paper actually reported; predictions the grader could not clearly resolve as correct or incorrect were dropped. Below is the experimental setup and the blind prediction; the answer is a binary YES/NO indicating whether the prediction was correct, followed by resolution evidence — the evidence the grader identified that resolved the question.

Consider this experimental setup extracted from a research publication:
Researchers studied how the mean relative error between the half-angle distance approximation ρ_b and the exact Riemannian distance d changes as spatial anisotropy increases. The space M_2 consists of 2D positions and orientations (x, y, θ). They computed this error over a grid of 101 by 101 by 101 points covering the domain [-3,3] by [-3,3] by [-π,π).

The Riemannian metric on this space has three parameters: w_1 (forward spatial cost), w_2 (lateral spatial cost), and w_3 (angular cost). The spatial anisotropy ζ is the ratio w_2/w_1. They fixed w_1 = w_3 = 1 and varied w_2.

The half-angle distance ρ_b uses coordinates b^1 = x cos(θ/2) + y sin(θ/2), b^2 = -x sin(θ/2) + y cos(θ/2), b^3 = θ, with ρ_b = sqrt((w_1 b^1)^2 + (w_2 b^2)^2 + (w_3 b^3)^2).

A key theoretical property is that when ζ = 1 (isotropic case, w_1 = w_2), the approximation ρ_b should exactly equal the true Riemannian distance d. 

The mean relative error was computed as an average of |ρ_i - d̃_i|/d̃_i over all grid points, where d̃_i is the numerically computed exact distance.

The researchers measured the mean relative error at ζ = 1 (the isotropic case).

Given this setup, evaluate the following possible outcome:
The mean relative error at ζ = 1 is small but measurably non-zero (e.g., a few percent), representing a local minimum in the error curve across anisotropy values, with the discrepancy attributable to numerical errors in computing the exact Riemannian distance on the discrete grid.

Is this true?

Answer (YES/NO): YES